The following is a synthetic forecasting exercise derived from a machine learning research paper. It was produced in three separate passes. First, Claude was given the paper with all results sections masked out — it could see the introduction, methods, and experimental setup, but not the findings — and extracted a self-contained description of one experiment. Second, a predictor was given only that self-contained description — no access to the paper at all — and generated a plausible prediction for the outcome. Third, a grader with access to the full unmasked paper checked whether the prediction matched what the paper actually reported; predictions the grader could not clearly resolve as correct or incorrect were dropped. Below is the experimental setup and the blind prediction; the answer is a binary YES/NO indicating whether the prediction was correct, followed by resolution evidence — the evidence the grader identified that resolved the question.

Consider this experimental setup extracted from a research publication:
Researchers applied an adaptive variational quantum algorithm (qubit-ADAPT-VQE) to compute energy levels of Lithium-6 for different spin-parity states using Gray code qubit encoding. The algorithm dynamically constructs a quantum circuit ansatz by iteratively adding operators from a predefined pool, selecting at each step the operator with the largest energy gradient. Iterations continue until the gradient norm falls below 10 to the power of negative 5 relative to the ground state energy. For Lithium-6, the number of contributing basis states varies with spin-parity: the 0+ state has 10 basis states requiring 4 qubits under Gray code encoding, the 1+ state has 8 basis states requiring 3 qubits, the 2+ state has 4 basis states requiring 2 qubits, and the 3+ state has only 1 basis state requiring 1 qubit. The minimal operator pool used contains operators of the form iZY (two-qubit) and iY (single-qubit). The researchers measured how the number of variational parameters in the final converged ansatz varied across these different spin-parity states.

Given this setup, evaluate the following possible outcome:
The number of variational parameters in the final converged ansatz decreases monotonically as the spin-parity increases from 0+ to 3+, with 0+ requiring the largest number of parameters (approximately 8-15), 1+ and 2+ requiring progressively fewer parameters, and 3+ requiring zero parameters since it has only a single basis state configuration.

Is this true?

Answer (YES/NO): NO